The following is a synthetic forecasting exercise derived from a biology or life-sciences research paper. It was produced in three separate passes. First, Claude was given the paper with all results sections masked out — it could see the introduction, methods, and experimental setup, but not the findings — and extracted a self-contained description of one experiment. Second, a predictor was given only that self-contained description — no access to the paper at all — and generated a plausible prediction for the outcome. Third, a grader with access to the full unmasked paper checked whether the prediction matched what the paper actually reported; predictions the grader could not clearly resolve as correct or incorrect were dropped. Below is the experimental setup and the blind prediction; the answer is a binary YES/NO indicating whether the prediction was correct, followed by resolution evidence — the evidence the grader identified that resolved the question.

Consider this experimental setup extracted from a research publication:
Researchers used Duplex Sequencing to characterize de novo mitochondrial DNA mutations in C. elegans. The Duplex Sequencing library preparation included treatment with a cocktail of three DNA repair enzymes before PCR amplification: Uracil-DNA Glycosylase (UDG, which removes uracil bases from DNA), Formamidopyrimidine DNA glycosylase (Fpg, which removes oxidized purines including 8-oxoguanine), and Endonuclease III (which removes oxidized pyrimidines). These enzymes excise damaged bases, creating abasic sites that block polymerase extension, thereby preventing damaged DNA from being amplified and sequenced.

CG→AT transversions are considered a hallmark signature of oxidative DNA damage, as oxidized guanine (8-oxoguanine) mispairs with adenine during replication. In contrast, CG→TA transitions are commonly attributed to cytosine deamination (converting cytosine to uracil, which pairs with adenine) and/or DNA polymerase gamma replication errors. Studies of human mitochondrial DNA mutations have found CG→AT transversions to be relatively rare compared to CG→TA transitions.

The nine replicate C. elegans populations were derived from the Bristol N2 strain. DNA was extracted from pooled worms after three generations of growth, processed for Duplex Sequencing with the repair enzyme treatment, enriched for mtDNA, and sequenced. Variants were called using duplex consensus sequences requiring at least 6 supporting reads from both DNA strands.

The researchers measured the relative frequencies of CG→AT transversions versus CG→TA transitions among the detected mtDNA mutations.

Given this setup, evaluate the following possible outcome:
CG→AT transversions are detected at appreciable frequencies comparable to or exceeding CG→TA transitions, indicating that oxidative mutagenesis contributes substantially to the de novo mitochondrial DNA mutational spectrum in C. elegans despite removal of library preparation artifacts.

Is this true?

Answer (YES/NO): YES